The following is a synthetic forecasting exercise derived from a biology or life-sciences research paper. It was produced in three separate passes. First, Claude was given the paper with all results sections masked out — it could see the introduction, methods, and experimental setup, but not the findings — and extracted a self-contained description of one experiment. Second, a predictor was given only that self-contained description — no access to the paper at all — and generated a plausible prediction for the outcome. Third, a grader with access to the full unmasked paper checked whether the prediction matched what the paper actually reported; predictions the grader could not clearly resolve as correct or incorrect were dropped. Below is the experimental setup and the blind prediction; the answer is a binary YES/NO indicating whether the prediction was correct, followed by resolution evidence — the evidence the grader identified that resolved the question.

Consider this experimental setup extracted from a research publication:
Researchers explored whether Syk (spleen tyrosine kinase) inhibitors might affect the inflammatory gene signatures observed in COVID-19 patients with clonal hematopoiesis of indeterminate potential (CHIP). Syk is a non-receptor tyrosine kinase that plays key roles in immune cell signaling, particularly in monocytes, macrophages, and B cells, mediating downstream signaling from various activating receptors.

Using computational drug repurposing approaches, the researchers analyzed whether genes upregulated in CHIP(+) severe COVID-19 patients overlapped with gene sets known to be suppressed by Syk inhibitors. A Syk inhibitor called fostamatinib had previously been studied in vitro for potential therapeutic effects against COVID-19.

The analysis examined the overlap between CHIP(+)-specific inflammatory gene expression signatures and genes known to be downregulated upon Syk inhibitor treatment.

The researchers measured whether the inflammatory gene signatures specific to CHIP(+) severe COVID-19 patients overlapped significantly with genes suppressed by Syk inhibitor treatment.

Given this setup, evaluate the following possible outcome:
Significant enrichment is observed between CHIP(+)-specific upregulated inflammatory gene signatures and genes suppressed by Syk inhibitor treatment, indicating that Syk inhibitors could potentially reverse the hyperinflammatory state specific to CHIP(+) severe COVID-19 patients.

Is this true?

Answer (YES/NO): YES